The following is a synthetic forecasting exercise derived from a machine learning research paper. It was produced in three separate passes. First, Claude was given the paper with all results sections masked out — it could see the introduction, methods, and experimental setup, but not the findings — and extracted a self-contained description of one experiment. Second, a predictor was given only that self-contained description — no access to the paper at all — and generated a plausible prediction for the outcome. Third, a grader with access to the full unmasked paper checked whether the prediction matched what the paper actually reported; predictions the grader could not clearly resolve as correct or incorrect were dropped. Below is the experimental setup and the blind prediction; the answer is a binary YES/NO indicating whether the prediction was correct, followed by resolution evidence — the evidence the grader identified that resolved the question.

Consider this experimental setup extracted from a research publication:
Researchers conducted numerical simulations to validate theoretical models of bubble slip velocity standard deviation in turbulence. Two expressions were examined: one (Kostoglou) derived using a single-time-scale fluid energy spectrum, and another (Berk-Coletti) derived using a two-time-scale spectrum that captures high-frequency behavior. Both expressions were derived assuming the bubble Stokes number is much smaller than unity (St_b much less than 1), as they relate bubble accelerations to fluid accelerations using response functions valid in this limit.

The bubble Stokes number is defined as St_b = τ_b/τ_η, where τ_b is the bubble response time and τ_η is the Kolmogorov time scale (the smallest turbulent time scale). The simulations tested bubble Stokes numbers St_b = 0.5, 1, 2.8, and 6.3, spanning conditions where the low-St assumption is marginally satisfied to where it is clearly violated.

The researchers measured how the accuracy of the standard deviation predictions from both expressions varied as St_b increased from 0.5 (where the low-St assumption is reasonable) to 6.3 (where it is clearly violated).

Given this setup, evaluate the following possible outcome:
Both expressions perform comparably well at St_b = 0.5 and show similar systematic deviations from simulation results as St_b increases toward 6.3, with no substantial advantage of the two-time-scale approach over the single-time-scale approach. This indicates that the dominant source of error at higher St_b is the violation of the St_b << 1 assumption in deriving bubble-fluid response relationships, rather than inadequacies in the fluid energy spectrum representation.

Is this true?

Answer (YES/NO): NO